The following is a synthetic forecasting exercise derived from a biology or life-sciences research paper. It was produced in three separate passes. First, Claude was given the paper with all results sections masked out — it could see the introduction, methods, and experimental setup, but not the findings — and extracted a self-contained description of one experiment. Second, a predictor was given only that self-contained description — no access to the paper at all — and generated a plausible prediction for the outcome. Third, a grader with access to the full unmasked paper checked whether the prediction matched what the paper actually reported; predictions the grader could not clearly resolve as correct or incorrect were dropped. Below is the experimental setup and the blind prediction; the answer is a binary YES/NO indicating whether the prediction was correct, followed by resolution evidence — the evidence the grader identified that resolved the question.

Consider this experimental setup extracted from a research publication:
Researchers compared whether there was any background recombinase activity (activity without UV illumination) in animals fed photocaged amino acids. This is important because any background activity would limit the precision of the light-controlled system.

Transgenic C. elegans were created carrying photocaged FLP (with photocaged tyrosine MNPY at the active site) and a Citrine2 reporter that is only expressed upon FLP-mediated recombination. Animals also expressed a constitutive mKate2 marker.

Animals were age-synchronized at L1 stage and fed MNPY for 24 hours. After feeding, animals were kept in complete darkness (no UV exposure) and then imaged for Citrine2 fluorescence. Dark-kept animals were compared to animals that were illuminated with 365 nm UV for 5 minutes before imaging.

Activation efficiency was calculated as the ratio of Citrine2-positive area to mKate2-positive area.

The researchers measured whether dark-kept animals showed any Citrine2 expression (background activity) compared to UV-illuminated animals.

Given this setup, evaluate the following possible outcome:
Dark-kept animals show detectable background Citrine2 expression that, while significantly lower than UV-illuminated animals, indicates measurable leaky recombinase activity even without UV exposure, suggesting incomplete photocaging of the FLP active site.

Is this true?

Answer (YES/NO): NO